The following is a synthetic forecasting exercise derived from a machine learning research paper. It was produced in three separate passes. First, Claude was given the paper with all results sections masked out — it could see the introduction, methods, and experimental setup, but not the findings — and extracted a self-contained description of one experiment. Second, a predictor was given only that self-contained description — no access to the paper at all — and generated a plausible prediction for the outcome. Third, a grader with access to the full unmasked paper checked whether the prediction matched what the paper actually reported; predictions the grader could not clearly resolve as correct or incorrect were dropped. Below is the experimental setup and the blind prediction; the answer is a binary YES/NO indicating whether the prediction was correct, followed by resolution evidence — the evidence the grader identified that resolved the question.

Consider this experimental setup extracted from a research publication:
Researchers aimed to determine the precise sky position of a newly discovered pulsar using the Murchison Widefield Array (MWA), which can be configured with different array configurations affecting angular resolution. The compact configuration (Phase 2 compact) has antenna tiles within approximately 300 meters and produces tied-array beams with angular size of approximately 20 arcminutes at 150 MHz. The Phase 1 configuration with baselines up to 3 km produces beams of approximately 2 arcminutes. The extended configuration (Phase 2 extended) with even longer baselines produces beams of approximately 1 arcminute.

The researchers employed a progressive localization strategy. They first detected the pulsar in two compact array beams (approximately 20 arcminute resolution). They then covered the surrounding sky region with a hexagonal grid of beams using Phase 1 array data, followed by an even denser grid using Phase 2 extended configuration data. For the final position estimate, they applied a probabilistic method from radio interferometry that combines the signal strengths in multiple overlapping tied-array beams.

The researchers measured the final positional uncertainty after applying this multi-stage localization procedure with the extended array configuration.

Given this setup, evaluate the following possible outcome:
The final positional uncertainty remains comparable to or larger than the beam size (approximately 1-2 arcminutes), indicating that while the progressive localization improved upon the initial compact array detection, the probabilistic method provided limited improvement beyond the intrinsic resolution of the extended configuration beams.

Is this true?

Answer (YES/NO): NO